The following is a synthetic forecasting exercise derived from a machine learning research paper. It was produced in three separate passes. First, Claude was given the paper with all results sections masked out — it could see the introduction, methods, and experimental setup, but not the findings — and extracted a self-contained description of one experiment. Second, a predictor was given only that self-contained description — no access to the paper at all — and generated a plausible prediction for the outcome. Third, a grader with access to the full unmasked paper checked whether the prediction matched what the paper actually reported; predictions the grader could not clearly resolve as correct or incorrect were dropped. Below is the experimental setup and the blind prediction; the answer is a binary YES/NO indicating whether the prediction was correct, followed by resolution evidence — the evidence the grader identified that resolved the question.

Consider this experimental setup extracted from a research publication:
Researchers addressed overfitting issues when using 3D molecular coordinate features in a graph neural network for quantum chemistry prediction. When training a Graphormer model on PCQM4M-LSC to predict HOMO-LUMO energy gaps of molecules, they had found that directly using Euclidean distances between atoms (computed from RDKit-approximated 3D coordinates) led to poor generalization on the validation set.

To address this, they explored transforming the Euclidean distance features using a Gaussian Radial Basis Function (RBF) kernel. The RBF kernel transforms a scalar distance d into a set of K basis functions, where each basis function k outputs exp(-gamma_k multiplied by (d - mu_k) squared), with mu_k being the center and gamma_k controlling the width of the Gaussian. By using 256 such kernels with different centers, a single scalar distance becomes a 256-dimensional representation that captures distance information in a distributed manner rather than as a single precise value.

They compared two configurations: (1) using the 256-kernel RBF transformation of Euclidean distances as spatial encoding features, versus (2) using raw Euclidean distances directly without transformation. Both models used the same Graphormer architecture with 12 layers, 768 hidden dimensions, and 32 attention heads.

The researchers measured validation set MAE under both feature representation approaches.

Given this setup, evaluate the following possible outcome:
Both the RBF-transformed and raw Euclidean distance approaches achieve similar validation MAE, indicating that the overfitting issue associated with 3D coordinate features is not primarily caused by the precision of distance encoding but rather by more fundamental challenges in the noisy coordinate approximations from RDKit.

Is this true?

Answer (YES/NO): NO